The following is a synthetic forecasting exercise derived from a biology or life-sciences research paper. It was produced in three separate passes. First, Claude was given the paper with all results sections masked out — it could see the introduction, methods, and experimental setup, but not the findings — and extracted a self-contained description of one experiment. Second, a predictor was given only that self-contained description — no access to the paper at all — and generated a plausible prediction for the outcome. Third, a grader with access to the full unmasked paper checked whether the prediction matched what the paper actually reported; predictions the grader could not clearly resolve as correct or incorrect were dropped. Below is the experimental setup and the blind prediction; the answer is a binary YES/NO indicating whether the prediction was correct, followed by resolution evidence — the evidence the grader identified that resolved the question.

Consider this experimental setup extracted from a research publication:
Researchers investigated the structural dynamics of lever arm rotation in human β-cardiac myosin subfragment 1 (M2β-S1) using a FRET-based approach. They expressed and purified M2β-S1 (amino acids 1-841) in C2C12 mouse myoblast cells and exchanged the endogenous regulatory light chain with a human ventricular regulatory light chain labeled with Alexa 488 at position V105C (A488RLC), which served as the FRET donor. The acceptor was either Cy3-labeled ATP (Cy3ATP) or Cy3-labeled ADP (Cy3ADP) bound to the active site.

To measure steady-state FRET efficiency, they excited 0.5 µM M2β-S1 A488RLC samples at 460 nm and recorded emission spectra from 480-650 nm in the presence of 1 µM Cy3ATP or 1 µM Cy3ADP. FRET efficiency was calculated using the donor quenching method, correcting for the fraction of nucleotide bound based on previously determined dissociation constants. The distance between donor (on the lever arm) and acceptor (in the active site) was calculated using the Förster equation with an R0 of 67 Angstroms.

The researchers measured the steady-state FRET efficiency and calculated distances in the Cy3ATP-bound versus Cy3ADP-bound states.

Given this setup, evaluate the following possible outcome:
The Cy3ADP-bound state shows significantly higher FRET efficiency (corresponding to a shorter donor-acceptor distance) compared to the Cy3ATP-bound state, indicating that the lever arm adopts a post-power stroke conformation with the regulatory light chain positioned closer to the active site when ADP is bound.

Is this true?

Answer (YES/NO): NO